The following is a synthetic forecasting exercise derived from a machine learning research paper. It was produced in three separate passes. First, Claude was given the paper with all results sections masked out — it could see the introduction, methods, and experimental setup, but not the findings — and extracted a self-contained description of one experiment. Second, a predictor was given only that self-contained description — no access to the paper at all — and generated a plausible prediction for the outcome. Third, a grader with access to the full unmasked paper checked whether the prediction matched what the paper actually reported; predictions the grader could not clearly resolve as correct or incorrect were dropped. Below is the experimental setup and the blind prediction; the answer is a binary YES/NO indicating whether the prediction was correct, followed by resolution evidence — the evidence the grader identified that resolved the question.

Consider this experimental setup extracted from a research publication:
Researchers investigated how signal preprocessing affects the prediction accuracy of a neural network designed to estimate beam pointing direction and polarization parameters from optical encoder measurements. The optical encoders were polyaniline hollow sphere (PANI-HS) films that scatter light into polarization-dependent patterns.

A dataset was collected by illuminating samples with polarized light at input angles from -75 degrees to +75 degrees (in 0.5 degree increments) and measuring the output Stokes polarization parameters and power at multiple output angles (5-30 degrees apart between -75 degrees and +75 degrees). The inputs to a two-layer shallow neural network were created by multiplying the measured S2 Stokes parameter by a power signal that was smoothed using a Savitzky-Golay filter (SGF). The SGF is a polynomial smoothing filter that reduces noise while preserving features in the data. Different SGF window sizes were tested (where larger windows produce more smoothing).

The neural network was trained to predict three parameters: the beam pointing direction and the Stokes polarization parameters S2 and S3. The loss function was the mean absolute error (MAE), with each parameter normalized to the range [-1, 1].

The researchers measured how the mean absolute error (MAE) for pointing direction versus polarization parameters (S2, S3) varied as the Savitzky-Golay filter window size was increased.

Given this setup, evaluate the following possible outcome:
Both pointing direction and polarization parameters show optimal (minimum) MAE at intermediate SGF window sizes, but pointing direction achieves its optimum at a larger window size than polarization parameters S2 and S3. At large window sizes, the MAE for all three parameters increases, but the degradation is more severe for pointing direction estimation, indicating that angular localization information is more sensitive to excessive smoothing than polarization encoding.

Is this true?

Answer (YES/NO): NO